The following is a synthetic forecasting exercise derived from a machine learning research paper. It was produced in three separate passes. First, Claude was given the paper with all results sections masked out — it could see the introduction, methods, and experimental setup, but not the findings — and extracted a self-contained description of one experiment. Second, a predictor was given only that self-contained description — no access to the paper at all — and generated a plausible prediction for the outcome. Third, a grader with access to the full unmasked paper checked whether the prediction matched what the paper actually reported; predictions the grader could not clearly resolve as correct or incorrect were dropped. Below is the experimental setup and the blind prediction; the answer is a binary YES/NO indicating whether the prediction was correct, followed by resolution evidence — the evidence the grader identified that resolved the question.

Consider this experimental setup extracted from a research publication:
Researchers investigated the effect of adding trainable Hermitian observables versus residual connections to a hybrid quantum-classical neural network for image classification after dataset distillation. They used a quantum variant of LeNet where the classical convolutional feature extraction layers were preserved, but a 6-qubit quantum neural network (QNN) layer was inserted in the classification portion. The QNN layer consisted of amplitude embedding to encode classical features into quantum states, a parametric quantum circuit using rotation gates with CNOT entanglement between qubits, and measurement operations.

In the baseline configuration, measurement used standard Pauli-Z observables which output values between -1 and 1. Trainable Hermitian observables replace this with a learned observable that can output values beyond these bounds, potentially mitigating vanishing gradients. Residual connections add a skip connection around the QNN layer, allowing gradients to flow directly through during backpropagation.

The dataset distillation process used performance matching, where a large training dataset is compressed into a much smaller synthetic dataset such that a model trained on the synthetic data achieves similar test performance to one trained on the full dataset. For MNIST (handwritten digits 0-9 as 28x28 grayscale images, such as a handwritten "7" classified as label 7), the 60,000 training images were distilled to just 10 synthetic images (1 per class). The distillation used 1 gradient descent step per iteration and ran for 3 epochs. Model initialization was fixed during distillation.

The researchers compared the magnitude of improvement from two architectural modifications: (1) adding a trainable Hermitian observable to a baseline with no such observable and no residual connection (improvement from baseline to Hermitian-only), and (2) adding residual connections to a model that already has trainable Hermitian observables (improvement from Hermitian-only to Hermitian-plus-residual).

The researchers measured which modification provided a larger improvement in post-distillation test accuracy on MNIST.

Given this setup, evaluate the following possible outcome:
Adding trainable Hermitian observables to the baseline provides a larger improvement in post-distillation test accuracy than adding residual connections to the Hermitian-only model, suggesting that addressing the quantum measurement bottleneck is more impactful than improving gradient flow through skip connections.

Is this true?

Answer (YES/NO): NO